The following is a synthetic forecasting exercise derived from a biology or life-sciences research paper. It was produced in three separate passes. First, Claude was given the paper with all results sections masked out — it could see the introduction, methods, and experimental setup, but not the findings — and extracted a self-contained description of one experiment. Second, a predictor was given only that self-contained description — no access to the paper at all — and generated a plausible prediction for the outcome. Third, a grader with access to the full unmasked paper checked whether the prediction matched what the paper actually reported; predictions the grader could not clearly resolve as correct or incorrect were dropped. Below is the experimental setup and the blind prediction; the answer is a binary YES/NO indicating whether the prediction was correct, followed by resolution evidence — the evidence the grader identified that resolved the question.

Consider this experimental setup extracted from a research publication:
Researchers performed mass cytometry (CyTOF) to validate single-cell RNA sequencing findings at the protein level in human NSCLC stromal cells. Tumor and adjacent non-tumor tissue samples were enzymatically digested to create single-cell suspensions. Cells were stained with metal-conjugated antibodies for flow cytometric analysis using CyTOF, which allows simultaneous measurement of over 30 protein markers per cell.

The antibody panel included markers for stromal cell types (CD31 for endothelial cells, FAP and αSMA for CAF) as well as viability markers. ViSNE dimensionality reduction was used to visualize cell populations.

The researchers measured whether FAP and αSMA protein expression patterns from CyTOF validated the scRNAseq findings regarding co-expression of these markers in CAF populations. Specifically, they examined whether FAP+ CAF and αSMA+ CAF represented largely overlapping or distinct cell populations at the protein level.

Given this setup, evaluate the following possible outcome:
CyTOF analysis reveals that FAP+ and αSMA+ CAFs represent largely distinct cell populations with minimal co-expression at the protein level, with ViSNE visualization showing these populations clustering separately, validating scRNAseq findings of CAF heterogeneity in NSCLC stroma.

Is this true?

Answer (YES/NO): NO